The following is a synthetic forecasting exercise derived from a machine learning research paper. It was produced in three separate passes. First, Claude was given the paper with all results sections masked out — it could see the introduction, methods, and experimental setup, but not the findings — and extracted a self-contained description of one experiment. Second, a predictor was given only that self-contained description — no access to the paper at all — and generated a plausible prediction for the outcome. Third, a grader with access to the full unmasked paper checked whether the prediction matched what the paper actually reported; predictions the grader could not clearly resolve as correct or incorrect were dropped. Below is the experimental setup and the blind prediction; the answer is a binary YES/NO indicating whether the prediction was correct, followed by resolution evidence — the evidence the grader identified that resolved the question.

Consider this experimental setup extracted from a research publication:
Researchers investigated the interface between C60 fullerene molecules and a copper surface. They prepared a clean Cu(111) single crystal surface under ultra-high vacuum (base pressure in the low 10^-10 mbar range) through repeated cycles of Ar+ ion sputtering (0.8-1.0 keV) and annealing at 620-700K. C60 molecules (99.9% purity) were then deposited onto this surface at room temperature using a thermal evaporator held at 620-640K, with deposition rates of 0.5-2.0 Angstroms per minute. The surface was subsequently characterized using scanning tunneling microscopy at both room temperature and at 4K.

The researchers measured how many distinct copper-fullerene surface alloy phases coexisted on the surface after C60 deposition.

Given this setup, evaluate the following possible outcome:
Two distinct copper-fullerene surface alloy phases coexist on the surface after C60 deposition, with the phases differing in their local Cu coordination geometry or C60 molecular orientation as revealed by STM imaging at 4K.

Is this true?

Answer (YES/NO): NO